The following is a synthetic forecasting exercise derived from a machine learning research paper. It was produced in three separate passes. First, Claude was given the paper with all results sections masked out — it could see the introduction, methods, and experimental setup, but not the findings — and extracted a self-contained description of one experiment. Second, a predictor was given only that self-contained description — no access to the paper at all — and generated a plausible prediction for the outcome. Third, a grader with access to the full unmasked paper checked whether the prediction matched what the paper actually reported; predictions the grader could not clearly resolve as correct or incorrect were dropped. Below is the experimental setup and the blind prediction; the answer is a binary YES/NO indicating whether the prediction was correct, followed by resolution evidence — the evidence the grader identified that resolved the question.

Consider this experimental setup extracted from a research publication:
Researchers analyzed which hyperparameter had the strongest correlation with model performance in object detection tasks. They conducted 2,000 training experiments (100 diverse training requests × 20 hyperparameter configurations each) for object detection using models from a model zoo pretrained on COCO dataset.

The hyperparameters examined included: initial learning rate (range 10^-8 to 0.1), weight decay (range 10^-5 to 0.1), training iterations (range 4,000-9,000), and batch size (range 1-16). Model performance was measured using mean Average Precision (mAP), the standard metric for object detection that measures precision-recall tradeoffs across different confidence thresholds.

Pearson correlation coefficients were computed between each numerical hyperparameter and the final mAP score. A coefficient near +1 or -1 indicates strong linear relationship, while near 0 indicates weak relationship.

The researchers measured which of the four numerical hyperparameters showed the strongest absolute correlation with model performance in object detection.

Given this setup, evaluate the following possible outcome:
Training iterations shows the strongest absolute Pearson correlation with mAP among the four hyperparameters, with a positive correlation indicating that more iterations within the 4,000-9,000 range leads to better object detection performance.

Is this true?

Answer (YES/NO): NO